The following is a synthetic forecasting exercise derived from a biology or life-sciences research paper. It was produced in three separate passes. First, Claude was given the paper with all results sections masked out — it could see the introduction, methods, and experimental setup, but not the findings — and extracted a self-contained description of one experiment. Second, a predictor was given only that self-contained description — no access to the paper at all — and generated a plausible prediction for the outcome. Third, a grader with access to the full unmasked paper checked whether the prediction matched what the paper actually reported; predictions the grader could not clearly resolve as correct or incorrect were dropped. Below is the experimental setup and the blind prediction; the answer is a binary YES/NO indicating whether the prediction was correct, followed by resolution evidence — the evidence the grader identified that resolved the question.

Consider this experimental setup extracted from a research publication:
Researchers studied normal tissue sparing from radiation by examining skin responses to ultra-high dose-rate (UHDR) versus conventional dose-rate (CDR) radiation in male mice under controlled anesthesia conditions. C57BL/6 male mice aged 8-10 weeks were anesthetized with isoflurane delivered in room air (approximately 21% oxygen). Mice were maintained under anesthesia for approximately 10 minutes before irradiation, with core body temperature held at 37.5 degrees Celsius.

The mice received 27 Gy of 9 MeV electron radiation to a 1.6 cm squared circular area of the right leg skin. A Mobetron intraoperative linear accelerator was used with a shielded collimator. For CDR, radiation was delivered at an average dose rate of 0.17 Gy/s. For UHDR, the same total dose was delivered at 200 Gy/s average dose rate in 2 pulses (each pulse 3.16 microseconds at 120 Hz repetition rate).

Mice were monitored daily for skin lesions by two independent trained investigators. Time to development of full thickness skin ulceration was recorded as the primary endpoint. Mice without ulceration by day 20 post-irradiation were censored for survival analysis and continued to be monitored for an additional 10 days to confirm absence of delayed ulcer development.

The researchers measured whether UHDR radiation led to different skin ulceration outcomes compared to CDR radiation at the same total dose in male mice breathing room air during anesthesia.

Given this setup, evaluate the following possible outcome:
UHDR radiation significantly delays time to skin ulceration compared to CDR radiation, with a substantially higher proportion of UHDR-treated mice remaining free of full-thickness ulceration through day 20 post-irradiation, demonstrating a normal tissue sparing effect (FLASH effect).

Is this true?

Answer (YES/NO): YES